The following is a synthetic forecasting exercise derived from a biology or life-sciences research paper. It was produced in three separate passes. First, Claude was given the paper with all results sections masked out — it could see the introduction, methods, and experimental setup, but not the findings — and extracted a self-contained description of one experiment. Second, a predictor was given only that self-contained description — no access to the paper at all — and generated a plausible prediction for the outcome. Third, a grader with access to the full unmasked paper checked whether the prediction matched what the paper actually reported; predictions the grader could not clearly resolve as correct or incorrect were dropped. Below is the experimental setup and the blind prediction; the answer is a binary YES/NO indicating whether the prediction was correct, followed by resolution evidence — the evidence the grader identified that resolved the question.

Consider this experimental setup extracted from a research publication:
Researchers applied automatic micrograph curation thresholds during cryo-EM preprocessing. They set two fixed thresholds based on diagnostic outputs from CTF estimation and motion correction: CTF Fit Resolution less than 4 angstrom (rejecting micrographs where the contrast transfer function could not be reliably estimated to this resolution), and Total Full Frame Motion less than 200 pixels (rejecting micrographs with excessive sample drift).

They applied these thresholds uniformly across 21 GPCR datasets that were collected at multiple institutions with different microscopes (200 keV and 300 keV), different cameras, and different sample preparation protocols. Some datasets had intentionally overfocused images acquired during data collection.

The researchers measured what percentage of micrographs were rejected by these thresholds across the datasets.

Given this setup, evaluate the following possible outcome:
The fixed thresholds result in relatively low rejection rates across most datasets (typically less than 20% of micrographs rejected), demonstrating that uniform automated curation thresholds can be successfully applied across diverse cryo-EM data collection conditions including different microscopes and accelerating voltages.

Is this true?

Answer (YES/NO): YES